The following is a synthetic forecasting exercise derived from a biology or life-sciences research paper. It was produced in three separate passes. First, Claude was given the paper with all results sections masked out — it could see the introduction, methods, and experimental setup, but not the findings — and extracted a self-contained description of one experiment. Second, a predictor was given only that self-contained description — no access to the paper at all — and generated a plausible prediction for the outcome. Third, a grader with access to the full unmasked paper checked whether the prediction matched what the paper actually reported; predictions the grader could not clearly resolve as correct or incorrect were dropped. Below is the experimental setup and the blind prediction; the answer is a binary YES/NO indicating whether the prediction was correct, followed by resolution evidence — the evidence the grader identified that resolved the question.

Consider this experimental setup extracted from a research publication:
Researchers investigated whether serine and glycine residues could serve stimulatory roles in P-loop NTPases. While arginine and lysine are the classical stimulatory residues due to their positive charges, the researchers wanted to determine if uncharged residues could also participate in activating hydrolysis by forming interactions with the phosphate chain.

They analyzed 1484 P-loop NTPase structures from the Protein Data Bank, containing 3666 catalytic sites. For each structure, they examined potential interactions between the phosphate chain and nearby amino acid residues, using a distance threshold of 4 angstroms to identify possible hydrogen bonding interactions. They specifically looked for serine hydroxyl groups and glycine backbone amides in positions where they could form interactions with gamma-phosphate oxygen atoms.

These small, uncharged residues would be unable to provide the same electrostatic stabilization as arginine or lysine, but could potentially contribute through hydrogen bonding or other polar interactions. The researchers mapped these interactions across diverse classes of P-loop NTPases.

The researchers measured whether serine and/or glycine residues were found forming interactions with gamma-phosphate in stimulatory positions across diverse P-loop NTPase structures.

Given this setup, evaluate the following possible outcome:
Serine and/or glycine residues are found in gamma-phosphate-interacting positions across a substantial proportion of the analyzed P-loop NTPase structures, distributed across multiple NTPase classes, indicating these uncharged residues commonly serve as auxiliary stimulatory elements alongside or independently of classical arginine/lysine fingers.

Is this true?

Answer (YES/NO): NO